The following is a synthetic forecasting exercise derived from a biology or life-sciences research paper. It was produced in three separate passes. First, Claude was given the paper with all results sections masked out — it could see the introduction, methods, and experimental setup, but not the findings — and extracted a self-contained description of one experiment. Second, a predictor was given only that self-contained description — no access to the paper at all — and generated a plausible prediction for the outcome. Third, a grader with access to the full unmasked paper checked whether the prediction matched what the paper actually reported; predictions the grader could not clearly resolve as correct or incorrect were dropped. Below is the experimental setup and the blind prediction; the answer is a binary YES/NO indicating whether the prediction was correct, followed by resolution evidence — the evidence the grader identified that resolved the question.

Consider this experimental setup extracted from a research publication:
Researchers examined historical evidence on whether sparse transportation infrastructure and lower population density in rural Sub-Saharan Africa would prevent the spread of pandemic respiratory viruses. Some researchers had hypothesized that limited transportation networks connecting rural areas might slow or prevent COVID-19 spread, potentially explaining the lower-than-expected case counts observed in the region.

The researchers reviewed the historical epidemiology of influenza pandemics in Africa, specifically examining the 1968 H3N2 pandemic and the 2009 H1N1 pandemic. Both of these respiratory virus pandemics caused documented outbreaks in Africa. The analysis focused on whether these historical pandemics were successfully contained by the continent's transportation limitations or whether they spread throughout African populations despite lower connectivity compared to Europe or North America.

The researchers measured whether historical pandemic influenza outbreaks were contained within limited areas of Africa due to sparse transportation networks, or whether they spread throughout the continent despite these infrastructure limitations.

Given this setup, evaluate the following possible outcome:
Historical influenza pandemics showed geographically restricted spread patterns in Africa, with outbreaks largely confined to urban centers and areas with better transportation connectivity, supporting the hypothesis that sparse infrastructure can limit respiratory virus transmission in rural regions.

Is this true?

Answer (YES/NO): NO